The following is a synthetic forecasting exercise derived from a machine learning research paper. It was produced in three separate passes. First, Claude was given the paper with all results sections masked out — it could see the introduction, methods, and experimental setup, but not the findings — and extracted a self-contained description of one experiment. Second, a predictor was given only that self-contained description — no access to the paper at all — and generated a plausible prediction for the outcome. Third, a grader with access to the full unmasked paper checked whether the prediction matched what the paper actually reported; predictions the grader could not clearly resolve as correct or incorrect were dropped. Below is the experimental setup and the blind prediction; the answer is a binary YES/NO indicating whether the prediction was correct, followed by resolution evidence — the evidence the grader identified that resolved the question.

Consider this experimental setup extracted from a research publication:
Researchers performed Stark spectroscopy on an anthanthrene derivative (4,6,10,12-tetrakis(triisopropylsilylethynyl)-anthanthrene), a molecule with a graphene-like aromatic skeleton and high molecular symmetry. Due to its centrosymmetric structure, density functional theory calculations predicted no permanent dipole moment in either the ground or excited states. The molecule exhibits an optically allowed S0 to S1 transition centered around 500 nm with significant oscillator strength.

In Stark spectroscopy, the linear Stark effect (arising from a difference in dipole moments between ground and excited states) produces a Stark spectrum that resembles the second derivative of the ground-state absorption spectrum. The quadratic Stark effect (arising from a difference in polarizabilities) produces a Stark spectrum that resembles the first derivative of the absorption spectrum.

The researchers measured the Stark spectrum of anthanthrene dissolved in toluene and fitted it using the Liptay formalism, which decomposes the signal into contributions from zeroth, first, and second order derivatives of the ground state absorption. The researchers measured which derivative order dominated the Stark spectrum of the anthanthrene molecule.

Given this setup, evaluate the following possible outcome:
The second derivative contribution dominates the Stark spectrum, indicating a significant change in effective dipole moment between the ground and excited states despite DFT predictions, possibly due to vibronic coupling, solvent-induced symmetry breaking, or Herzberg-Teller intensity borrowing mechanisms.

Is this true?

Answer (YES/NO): NO